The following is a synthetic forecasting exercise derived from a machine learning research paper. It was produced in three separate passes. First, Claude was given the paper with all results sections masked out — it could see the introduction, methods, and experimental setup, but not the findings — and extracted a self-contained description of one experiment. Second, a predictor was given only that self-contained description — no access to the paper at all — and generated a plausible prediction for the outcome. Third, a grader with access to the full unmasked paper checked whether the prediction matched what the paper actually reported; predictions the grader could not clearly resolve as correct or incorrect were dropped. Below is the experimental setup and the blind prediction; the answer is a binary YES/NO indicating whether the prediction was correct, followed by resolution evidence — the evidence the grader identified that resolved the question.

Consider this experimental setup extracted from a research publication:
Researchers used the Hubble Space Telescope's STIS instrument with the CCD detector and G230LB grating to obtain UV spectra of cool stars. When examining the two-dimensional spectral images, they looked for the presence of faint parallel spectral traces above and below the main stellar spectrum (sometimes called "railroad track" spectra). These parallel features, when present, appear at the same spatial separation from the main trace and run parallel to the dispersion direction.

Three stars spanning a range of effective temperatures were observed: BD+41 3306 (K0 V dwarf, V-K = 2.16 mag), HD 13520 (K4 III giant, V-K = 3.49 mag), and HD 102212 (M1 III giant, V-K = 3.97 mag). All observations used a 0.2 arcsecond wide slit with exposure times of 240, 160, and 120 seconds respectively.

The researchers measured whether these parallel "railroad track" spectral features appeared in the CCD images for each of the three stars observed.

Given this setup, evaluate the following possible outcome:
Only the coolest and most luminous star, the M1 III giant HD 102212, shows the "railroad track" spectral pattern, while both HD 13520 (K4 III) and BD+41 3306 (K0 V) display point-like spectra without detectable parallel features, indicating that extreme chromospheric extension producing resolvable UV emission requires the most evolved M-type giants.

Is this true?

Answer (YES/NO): NO